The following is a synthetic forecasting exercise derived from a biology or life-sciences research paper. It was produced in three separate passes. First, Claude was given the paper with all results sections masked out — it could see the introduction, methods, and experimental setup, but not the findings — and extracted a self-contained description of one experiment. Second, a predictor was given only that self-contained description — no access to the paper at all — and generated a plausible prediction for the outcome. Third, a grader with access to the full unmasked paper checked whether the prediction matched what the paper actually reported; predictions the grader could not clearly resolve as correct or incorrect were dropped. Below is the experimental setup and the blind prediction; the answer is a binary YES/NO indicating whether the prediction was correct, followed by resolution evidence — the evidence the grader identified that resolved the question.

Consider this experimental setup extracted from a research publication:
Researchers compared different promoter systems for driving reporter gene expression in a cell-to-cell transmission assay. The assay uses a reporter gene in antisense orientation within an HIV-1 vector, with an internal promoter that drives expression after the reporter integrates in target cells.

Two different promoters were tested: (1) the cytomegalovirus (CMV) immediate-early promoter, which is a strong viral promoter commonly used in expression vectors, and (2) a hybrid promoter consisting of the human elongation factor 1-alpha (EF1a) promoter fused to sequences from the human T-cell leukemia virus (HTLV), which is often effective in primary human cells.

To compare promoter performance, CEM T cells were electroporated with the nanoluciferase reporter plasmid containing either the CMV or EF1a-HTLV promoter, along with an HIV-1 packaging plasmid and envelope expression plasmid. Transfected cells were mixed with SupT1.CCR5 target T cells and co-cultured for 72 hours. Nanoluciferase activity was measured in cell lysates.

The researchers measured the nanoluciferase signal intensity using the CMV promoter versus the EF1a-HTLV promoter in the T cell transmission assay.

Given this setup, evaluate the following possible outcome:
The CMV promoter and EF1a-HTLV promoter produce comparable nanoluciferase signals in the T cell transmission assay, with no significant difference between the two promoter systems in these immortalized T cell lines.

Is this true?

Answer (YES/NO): NO